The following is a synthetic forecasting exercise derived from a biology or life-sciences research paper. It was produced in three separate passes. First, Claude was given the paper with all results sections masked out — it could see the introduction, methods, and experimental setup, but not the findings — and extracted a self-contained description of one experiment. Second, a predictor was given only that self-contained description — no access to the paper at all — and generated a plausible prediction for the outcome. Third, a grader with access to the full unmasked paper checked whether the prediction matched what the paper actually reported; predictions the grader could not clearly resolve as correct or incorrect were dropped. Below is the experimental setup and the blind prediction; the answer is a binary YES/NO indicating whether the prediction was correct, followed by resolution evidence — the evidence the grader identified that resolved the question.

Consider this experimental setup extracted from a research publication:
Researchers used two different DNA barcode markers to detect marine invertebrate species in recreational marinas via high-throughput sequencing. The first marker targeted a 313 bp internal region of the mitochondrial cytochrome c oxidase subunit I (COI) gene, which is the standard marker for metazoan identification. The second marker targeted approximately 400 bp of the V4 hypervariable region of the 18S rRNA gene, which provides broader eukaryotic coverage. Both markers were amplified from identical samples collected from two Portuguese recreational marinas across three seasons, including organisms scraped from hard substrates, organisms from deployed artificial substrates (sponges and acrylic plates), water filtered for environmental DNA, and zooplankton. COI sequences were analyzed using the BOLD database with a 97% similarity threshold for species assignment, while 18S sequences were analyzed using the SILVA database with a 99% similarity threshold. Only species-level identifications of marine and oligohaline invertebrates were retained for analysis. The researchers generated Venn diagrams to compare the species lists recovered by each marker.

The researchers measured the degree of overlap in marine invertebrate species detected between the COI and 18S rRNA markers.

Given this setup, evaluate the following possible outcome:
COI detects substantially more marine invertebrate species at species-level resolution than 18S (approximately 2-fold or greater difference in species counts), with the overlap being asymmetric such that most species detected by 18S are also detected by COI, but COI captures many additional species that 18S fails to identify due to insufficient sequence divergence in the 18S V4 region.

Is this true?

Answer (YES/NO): NO